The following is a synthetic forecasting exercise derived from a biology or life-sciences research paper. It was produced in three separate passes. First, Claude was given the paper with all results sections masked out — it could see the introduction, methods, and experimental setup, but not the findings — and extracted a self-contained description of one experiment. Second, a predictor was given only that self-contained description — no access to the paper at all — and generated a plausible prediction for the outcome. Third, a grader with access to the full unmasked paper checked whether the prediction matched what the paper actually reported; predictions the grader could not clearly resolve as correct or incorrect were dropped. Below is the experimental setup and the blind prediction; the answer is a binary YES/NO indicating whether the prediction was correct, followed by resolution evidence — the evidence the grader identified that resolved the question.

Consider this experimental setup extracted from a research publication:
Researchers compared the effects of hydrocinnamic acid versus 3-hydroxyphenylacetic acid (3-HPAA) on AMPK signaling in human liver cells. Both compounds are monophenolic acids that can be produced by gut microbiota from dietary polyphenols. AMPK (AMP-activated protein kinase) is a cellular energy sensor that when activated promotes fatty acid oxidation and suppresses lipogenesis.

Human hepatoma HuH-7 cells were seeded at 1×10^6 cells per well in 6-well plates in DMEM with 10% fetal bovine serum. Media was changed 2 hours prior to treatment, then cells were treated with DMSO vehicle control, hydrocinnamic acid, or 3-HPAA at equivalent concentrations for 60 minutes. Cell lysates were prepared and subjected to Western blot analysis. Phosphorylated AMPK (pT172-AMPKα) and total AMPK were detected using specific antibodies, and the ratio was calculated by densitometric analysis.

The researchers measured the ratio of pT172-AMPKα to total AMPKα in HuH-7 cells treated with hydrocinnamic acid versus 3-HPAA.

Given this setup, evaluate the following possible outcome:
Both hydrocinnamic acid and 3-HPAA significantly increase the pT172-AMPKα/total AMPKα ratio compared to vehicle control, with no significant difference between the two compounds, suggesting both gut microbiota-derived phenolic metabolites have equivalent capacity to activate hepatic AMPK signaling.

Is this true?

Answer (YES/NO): NO